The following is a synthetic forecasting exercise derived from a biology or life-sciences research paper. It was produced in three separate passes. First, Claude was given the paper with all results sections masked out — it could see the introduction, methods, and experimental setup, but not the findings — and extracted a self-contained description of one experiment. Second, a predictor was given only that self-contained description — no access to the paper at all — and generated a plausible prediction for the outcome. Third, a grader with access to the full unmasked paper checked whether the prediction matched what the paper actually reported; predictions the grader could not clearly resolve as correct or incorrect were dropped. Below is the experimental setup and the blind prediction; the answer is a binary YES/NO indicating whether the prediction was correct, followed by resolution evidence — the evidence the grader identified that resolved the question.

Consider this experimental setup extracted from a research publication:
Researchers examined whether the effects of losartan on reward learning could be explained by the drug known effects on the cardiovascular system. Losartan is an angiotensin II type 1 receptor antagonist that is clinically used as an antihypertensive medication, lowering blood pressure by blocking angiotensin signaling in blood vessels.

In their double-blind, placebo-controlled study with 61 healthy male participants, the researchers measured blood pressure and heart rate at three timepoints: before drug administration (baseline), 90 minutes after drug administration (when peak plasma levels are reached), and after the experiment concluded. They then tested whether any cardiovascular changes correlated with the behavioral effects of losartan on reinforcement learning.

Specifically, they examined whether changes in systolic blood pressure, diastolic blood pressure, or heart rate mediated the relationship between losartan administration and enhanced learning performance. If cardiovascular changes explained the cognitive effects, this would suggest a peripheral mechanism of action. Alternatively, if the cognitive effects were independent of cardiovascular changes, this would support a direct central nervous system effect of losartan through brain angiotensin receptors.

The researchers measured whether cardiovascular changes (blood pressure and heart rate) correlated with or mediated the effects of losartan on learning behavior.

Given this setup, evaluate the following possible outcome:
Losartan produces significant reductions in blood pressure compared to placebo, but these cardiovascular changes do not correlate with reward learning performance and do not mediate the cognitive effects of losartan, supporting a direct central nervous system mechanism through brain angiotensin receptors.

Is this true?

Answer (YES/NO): NO